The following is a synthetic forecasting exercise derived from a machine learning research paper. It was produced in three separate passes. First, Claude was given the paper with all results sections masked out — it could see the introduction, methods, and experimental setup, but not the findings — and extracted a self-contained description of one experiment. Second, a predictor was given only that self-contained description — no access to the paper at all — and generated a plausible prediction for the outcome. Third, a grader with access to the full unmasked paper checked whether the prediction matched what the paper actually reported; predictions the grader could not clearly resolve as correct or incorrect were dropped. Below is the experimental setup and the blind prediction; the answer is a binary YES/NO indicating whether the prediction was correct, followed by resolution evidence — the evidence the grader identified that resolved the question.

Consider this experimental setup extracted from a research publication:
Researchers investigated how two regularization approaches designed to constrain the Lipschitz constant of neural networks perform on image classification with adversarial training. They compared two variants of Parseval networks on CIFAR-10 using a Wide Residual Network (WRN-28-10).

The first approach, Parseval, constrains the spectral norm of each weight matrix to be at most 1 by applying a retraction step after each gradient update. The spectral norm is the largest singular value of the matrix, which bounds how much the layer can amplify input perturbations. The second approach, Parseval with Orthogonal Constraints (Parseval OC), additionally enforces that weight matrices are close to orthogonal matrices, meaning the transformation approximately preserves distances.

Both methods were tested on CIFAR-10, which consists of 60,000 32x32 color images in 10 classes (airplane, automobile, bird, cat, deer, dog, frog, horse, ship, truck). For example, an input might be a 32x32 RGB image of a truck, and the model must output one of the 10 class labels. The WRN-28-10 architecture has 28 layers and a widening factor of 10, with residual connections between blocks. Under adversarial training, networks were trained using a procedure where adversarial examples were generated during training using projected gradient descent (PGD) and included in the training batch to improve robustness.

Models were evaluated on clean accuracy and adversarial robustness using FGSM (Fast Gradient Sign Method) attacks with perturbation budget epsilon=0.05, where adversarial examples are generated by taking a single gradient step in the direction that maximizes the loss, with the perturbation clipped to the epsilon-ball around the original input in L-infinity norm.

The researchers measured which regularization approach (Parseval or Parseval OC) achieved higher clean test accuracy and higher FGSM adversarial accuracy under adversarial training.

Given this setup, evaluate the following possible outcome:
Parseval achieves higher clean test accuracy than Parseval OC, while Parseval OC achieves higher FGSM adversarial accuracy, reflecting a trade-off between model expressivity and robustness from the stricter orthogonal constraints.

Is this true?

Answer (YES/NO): NO